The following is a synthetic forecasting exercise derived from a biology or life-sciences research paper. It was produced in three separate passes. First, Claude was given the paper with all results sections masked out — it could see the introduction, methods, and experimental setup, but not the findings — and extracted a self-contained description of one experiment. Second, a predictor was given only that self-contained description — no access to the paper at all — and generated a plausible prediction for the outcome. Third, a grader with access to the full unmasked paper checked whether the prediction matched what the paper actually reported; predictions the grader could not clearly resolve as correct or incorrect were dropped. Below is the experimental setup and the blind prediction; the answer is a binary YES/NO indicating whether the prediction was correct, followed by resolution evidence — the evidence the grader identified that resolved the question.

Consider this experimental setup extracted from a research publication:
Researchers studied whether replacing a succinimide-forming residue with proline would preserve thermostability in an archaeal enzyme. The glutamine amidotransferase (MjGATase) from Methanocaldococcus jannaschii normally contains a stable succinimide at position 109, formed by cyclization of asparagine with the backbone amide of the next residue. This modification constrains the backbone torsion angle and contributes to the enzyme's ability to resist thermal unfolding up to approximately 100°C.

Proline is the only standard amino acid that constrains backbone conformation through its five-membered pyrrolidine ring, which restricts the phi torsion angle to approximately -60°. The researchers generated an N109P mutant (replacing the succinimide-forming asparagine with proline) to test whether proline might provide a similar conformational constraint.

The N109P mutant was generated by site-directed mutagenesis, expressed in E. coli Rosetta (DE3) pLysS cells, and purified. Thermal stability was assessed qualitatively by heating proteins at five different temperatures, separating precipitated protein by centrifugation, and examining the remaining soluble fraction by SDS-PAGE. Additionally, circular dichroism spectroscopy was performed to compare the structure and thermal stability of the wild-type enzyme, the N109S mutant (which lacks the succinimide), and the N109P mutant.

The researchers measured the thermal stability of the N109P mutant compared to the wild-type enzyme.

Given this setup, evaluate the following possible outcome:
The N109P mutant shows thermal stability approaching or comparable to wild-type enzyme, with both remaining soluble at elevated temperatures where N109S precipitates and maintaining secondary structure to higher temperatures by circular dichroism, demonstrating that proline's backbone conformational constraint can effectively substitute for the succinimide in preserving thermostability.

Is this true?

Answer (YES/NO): NO